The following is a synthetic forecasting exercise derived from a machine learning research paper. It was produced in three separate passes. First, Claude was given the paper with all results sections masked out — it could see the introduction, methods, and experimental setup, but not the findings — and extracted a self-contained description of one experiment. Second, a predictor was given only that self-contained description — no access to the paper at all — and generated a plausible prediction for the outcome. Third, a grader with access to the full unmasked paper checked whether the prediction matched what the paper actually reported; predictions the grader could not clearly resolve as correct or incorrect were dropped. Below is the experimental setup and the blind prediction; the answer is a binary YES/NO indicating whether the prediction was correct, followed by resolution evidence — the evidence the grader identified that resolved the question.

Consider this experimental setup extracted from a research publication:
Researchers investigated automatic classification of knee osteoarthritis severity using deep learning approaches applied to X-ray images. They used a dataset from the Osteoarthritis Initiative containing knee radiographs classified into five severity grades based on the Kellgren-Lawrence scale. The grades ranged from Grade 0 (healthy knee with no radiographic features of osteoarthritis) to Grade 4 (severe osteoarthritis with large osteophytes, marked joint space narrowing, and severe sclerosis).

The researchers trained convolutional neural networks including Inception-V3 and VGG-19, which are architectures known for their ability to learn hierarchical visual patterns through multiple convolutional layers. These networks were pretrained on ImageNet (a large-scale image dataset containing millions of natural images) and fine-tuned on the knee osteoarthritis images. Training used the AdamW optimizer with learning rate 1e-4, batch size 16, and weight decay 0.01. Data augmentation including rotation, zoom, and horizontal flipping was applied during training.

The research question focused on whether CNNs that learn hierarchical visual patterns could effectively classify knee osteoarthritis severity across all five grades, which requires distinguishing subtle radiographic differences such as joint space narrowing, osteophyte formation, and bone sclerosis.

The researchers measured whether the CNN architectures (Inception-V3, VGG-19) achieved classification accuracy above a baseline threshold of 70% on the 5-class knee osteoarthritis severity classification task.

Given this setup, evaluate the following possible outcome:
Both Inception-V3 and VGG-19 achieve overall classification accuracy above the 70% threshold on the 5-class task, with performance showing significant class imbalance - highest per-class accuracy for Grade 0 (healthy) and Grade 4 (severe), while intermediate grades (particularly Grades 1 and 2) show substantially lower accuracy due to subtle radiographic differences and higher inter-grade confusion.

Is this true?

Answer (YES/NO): NO